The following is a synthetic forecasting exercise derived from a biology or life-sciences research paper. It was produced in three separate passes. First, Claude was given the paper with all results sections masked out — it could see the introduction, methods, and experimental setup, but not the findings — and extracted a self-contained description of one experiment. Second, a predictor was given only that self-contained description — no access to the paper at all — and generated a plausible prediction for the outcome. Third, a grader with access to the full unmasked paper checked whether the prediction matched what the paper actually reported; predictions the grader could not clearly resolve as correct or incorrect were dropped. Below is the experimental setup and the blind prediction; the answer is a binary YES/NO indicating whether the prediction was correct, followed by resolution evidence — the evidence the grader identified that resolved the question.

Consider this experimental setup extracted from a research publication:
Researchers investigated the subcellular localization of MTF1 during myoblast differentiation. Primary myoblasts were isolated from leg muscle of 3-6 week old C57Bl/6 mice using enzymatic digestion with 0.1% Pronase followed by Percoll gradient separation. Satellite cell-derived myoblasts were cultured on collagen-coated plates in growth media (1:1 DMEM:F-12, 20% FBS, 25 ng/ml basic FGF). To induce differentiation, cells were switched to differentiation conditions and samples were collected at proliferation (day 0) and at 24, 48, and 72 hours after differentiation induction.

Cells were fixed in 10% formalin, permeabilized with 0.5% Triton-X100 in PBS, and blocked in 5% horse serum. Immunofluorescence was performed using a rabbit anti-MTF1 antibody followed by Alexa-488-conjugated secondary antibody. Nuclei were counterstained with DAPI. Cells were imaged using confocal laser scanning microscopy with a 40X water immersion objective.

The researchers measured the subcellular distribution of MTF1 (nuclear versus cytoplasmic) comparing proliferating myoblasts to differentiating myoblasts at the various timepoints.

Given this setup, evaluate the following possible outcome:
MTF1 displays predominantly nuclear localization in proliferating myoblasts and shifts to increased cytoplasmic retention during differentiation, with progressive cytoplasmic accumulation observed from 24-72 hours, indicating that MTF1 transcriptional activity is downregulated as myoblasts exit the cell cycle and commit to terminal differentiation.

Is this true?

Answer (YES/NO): NO